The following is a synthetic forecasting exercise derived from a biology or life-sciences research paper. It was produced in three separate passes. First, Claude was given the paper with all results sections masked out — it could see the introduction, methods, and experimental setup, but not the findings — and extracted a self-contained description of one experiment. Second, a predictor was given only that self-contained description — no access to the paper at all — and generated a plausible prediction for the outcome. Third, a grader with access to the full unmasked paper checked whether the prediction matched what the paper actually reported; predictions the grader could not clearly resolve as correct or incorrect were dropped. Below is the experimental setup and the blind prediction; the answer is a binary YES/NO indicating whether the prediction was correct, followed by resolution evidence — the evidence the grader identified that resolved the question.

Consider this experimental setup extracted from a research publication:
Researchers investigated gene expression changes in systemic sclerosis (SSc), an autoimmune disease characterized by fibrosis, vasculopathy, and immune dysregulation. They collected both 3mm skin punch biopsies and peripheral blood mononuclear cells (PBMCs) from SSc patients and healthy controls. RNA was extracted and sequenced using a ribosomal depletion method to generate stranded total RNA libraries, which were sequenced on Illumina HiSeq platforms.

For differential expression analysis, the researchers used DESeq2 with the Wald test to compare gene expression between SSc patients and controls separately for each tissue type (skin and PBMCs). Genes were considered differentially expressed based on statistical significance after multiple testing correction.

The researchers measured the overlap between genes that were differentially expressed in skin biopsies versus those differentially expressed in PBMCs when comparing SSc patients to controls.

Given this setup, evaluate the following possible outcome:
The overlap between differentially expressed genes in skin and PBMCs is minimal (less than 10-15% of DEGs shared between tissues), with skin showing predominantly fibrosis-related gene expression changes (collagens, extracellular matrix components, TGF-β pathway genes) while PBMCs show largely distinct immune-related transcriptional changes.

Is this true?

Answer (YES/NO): NO